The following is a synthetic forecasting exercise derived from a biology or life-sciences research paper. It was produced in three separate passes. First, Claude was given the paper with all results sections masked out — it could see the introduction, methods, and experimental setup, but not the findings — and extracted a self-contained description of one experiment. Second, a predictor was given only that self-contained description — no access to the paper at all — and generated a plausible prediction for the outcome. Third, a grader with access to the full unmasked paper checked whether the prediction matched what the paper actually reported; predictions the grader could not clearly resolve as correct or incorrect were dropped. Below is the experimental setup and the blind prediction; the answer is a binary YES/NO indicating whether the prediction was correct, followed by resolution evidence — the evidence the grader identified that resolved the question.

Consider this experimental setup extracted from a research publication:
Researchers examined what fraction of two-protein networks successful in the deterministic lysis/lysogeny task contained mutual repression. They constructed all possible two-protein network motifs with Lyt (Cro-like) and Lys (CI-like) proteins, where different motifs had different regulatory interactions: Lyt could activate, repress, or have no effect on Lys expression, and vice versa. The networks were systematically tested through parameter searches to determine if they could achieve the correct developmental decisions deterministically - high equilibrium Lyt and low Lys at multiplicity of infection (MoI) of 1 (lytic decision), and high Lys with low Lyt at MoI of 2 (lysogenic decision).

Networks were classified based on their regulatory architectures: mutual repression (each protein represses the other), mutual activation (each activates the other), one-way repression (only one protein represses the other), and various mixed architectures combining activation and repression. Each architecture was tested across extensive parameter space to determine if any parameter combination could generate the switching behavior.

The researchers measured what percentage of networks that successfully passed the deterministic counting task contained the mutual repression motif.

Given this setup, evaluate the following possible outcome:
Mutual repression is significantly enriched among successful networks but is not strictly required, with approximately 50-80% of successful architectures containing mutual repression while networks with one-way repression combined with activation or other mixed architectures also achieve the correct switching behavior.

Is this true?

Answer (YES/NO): NO